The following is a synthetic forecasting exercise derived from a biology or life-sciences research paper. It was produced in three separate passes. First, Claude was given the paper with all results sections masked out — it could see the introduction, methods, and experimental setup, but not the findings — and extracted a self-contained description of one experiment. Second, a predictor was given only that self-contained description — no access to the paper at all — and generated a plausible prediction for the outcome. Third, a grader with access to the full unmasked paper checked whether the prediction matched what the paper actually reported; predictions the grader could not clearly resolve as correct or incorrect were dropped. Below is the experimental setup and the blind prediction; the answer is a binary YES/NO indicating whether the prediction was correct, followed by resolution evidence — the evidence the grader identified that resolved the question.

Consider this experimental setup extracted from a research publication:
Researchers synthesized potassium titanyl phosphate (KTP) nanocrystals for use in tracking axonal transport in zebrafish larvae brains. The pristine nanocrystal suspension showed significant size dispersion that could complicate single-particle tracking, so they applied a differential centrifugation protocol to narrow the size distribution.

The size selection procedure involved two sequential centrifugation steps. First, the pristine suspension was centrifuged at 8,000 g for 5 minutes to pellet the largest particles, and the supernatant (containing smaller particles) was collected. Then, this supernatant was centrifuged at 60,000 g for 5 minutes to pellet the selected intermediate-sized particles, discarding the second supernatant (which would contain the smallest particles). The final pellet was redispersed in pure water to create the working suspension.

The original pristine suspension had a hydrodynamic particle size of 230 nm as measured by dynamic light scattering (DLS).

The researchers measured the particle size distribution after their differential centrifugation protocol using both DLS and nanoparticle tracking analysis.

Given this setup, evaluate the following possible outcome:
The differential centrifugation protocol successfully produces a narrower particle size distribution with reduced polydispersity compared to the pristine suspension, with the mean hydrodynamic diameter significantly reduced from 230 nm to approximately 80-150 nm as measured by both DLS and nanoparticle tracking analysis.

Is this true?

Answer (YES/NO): YES